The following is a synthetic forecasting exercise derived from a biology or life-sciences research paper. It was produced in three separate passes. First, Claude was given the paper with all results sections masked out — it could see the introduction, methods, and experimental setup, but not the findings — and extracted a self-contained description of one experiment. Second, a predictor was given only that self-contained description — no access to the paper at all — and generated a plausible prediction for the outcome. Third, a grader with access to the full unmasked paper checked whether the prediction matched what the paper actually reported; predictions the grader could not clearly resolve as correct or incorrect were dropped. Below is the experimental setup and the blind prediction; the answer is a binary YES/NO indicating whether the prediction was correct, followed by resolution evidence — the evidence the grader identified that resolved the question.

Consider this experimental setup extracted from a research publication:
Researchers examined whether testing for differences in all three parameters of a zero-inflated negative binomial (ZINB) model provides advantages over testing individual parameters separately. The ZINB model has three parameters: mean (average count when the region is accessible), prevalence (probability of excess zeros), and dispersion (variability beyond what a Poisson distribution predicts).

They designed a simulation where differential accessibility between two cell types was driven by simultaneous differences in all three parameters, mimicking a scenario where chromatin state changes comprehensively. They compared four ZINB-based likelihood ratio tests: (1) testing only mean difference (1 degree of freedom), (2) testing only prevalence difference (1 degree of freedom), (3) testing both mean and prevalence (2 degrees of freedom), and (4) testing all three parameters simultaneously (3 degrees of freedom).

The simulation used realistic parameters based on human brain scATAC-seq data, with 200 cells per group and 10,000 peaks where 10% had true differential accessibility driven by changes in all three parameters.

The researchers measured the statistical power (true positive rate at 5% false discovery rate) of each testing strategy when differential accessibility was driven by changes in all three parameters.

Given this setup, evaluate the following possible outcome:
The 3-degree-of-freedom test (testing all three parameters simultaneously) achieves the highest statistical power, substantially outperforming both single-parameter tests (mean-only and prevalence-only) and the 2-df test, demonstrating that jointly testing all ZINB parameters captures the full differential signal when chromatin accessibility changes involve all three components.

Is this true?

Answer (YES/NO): NO